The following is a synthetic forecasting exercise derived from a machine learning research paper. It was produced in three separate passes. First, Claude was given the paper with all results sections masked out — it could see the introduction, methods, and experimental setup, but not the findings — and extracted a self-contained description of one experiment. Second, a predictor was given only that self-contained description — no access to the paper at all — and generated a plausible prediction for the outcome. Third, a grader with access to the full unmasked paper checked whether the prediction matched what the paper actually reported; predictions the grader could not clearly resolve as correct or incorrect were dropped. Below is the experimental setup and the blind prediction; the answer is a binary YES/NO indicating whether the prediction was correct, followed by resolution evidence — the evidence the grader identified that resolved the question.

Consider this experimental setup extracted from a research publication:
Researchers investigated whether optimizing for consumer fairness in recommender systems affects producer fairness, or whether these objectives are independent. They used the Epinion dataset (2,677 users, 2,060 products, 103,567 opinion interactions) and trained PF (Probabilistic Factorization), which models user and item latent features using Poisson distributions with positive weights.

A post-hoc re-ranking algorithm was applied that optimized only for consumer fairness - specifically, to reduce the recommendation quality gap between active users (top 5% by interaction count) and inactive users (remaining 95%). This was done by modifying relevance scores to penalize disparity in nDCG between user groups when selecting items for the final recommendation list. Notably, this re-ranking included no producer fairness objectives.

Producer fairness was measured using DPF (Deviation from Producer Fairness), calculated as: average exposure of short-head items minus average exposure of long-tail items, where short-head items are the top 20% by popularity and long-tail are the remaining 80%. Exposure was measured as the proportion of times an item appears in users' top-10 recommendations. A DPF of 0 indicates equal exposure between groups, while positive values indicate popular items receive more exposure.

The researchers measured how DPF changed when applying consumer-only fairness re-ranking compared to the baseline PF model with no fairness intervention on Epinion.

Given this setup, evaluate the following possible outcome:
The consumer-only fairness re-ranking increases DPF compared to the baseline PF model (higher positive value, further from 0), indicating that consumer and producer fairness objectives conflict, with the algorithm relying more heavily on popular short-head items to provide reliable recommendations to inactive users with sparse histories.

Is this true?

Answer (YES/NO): NO